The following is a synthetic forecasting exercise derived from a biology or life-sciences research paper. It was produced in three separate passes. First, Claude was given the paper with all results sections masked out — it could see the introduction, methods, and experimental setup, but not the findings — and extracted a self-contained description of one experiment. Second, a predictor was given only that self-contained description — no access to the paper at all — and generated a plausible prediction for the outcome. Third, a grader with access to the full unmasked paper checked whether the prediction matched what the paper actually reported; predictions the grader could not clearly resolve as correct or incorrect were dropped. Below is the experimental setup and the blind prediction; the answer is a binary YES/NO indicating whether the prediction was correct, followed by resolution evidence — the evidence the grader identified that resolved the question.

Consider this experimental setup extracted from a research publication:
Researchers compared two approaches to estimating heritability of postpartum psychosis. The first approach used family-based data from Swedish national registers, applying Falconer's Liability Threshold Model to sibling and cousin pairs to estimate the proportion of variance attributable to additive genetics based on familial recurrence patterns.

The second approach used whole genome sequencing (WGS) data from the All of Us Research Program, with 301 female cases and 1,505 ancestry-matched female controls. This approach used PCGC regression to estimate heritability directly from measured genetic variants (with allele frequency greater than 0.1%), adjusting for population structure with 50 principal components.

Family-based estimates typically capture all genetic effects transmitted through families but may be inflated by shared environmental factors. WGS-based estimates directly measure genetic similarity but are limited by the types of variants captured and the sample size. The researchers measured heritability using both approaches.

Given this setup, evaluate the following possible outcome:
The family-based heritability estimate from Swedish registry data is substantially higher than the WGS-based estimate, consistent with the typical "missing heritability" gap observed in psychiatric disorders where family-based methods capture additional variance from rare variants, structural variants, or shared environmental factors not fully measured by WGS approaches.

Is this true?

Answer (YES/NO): YES